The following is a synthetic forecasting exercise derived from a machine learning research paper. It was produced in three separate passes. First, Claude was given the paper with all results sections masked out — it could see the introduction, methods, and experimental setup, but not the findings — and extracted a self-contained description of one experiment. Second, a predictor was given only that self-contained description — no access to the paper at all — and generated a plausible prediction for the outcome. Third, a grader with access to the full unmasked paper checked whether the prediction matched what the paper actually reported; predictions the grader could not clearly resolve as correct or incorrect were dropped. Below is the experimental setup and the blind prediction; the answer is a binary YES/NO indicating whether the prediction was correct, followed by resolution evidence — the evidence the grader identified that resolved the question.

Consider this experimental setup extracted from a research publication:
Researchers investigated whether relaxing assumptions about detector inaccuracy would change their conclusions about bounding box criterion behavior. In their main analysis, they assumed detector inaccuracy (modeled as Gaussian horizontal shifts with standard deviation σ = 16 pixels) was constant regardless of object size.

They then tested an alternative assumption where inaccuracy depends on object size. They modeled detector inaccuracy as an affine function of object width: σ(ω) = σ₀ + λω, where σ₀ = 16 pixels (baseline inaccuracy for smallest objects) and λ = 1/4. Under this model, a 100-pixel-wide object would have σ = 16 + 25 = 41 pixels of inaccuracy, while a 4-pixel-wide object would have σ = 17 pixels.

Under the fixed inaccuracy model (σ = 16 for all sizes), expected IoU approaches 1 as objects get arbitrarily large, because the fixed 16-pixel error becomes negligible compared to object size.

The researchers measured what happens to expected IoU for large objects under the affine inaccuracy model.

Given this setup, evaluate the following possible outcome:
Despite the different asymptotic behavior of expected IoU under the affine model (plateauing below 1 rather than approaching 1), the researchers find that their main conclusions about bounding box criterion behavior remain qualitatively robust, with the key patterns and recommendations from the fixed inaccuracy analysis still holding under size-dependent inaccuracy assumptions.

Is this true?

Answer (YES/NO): YES